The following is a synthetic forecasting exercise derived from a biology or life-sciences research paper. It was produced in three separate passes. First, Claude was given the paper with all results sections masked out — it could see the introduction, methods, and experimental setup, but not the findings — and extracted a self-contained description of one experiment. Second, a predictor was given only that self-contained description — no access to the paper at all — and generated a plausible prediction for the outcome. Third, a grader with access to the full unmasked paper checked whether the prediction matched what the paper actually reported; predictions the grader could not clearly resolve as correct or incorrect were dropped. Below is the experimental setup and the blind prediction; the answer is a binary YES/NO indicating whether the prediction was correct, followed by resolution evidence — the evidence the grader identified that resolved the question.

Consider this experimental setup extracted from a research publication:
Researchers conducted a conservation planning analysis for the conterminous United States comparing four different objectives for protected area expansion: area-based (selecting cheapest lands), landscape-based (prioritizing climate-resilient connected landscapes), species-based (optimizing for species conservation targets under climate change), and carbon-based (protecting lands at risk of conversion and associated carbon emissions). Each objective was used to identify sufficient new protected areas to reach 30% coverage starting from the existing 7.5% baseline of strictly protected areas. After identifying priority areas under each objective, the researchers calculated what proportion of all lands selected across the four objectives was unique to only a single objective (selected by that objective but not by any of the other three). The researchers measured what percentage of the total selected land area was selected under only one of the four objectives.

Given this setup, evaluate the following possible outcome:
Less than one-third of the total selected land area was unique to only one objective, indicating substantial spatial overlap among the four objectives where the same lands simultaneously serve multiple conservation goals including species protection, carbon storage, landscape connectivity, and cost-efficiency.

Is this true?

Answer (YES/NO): NO